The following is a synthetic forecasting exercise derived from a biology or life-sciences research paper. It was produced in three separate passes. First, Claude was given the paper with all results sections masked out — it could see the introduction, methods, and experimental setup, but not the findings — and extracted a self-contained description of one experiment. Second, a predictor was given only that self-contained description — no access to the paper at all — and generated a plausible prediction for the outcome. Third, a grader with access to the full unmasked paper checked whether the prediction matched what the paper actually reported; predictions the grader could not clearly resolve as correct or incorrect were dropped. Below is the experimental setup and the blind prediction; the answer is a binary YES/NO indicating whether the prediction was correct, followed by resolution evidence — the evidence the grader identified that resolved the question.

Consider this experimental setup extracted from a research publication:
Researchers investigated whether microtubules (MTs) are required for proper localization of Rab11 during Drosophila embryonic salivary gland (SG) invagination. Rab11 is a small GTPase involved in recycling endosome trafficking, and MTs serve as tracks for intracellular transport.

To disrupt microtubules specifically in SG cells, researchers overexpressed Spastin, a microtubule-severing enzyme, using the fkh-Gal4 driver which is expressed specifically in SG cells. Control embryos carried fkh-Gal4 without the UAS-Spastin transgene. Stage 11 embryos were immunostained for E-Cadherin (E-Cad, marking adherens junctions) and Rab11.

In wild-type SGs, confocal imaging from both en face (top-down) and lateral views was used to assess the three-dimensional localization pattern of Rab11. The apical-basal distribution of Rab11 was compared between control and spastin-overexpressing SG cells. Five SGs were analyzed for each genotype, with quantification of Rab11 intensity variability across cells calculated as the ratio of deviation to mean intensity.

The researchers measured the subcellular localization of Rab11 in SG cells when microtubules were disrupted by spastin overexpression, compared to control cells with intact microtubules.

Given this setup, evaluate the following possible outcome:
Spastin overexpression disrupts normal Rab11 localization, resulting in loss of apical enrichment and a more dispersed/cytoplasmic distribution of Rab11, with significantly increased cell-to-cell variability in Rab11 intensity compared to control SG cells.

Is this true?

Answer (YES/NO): NO